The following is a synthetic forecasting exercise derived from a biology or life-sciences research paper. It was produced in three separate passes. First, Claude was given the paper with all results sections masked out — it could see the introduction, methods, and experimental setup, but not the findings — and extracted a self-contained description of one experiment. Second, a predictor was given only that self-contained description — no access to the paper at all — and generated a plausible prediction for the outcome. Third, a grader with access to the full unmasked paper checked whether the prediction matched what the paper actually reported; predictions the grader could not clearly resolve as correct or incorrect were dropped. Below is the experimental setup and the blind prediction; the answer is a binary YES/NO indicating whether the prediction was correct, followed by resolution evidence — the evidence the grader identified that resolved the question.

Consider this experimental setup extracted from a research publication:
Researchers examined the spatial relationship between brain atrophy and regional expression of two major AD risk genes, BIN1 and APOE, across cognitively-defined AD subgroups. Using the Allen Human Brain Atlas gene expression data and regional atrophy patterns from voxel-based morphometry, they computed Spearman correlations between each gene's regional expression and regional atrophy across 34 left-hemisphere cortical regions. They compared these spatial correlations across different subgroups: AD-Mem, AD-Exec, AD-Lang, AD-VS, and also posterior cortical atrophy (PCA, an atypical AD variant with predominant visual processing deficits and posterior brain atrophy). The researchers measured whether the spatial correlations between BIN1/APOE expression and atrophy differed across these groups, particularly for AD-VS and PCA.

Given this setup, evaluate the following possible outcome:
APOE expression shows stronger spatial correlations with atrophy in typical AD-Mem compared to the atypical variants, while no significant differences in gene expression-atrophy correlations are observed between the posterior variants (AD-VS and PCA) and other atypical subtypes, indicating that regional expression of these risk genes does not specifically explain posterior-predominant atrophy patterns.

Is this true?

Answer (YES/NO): NO